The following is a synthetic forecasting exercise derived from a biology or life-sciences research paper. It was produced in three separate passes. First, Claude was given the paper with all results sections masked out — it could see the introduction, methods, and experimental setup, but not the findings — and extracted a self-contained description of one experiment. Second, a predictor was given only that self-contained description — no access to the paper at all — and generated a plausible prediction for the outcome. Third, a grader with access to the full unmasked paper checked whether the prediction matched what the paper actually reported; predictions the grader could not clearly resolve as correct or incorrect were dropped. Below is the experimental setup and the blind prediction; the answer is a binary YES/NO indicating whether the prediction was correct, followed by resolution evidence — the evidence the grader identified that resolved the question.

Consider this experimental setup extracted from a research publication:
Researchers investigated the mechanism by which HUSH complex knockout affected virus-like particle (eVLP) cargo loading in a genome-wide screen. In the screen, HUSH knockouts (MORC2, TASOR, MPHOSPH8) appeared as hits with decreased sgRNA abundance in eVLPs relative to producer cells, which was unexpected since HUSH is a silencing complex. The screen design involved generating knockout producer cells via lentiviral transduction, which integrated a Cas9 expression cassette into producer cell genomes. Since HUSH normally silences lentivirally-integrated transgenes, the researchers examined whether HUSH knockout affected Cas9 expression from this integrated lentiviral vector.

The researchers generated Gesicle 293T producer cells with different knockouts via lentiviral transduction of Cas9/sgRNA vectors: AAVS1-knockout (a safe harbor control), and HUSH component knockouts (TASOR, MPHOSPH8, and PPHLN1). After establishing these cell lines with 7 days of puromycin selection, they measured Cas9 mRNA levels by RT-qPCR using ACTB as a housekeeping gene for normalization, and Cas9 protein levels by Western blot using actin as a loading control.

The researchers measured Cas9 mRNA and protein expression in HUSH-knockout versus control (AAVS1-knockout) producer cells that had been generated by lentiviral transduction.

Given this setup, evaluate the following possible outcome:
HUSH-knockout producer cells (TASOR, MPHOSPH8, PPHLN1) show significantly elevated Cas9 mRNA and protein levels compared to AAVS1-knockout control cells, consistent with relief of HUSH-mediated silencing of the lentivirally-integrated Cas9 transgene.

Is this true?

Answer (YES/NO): YES